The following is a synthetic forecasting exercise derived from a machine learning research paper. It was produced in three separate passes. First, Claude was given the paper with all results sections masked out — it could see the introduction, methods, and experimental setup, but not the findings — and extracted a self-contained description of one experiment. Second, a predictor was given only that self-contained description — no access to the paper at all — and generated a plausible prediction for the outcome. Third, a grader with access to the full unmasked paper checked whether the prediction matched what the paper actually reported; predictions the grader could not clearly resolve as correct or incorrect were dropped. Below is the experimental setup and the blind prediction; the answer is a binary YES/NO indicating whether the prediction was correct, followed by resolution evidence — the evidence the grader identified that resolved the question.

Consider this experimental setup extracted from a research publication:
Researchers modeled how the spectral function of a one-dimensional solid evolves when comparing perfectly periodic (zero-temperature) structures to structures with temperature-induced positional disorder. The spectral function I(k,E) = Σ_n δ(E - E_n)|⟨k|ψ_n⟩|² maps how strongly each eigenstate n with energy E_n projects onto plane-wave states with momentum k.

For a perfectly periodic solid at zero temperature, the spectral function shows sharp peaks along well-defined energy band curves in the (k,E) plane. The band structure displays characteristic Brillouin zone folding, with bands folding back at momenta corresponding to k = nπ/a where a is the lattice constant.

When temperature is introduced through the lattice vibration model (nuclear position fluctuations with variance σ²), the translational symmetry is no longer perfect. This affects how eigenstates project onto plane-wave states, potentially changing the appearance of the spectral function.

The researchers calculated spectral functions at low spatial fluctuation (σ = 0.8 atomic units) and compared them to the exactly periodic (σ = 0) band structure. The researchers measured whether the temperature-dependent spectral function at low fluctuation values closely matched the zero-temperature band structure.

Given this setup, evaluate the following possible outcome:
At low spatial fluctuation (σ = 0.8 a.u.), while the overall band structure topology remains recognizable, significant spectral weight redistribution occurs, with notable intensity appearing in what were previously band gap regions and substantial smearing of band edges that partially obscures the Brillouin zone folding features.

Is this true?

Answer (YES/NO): NO